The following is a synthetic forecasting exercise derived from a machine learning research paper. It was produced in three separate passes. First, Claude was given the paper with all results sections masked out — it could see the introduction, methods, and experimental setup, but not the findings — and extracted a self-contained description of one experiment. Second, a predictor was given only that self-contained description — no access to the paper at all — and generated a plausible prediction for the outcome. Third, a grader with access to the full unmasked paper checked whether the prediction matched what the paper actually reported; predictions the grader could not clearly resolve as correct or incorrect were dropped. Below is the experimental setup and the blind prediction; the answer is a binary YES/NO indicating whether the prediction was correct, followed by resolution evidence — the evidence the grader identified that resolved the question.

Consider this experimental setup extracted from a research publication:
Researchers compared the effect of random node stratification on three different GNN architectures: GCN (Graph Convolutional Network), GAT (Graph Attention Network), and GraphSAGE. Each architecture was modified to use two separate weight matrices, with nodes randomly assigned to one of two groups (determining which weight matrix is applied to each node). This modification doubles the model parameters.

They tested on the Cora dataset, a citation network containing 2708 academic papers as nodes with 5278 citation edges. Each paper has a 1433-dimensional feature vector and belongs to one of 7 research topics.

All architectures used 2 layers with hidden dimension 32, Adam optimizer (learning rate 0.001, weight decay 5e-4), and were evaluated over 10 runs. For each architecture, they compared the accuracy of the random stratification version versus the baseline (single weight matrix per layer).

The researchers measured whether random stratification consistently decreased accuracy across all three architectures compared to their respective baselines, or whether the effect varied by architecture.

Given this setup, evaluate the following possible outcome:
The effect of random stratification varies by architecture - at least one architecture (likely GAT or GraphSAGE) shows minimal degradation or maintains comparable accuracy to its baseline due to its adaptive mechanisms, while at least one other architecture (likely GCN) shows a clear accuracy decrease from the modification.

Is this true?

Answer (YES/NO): NO